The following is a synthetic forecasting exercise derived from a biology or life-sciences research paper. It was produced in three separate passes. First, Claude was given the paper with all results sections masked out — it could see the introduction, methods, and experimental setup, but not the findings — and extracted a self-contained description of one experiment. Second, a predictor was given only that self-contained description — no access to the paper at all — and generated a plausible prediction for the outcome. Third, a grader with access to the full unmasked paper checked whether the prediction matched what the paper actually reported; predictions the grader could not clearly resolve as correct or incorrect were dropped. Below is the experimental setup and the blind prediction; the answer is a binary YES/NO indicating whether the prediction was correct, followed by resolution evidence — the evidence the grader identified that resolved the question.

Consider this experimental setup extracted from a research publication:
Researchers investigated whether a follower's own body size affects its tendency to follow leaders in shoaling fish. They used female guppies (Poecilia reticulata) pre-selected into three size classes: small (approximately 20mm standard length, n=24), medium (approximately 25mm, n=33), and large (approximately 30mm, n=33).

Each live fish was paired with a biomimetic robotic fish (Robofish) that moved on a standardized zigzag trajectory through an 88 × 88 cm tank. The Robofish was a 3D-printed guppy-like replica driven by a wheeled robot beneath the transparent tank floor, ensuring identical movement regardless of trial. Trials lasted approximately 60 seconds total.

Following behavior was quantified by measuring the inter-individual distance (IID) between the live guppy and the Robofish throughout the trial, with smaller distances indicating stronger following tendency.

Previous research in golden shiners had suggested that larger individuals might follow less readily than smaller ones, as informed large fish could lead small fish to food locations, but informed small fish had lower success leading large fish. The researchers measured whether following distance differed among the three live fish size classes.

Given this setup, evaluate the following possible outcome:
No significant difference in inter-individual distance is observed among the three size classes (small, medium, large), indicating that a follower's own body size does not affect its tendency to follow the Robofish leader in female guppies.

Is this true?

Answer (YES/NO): YES